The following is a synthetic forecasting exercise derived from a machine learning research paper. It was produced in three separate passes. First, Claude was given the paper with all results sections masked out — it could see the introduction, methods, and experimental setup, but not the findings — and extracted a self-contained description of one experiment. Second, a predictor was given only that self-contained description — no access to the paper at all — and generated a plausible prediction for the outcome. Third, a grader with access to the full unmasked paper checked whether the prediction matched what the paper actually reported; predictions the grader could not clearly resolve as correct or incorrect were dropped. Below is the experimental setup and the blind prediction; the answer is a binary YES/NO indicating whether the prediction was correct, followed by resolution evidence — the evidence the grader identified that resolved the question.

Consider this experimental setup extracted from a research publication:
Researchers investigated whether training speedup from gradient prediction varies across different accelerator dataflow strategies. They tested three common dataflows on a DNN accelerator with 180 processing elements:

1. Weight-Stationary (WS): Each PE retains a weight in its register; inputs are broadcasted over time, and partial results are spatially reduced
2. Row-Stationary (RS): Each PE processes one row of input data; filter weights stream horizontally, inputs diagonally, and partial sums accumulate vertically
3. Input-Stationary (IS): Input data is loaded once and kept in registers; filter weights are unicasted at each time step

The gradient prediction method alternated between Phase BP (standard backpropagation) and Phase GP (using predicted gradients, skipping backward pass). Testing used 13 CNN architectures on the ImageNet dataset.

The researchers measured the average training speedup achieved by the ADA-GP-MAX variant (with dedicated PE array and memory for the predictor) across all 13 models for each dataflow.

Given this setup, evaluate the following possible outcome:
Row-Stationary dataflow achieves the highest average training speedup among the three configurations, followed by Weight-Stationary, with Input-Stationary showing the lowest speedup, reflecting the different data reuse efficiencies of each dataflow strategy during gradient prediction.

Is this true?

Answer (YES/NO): NO